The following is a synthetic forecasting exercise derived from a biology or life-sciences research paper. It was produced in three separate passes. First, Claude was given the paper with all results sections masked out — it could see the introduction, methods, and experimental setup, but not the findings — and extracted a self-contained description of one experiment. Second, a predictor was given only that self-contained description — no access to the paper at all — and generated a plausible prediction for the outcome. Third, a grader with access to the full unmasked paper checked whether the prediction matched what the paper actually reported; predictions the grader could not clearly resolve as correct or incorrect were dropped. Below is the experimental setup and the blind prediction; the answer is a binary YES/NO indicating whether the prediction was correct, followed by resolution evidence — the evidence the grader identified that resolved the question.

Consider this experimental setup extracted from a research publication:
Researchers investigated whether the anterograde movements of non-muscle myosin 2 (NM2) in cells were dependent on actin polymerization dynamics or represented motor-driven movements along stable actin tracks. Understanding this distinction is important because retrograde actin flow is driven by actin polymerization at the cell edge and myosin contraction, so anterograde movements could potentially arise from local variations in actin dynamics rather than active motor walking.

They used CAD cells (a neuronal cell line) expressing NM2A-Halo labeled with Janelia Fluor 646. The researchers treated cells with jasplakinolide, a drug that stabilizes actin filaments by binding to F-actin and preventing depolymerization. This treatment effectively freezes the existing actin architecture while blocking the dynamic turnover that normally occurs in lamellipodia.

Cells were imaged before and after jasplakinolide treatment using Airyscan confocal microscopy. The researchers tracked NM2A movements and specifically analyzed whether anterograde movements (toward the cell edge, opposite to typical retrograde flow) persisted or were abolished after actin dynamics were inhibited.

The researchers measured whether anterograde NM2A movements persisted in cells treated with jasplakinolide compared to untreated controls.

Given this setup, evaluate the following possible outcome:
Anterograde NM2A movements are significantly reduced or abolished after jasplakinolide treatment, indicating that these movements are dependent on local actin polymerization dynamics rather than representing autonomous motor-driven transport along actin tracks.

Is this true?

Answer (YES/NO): NO